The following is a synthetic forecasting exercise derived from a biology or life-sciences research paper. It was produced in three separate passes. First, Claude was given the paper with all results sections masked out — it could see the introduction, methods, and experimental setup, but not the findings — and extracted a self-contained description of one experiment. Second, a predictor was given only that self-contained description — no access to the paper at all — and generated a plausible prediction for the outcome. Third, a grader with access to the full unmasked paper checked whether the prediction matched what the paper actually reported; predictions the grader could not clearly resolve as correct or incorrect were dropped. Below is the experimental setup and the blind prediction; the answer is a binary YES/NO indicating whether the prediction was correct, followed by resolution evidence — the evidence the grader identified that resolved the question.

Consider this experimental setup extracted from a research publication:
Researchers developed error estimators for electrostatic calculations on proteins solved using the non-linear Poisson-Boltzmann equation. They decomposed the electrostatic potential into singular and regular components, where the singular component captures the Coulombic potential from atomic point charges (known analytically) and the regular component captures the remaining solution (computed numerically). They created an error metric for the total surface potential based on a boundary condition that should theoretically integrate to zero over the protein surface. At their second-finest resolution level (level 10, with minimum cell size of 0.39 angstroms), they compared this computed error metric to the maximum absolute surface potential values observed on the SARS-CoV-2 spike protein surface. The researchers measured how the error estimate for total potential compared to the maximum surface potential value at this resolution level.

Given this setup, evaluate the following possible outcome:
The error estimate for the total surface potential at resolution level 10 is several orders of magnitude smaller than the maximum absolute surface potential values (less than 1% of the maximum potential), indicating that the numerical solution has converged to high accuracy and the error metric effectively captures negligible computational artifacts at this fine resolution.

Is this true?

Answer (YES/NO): NO